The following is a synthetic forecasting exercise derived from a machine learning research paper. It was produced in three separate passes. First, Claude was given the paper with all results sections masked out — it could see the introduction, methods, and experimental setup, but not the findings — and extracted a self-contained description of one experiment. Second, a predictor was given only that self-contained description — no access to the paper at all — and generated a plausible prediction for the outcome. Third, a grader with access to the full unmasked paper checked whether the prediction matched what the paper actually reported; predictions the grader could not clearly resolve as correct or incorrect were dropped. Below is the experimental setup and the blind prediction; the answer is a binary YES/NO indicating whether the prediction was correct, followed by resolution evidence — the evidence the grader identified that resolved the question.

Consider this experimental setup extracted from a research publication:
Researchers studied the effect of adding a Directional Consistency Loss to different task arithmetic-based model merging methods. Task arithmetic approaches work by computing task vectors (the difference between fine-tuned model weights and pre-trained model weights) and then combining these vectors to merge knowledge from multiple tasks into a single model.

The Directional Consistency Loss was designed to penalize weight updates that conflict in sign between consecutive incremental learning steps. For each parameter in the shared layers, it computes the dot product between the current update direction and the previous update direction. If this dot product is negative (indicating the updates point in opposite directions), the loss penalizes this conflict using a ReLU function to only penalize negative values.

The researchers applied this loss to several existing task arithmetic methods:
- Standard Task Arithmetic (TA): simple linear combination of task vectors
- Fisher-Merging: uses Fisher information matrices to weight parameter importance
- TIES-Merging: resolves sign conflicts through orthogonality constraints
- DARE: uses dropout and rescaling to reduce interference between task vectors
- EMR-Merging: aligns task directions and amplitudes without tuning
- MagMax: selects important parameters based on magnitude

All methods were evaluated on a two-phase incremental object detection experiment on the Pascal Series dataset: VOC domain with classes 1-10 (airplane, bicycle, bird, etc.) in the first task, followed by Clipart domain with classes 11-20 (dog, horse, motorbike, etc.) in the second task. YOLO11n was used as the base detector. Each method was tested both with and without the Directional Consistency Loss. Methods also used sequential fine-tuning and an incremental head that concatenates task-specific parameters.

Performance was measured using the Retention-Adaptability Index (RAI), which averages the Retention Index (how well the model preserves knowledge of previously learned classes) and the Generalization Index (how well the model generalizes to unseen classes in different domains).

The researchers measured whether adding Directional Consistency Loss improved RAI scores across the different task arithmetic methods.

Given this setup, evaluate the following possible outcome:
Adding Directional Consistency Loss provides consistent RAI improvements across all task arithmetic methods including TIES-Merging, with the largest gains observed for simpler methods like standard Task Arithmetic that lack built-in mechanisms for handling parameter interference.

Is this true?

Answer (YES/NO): NO